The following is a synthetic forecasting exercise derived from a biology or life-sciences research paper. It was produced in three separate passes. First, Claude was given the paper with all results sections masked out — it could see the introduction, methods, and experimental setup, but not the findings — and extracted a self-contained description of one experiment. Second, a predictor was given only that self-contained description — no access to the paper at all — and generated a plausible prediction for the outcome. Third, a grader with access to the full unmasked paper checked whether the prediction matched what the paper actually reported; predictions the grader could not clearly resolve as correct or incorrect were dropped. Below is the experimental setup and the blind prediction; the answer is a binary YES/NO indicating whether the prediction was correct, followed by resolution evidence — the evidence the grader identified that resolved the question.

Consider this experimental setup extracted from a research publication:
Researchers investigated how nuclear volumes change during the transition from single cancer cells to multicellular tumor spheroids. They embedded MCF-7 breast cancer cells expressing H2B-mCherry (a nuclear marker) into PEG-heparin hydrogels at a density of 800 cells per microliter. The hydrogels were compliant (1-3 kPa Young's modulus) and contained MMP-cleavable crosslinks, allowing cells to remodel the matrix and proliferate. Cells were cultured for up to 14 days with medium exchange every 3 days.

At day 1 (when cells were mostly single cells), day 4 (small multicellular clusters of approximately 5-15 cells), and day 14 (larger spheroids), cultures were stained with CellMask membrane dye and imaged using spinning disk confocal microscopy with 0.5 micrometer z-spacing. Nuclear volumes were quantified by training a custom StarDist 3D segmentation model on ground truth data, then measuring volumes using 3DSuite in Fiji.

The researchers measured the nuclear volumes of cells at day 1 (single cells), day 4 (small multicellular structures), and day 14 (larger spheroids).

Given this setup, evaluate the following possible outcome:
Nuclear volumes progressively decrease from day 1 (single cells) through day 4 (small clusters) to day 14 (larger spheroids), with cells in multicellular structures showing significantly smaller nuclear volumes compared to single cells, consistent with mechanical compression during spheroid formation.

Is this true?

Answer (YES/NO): NO